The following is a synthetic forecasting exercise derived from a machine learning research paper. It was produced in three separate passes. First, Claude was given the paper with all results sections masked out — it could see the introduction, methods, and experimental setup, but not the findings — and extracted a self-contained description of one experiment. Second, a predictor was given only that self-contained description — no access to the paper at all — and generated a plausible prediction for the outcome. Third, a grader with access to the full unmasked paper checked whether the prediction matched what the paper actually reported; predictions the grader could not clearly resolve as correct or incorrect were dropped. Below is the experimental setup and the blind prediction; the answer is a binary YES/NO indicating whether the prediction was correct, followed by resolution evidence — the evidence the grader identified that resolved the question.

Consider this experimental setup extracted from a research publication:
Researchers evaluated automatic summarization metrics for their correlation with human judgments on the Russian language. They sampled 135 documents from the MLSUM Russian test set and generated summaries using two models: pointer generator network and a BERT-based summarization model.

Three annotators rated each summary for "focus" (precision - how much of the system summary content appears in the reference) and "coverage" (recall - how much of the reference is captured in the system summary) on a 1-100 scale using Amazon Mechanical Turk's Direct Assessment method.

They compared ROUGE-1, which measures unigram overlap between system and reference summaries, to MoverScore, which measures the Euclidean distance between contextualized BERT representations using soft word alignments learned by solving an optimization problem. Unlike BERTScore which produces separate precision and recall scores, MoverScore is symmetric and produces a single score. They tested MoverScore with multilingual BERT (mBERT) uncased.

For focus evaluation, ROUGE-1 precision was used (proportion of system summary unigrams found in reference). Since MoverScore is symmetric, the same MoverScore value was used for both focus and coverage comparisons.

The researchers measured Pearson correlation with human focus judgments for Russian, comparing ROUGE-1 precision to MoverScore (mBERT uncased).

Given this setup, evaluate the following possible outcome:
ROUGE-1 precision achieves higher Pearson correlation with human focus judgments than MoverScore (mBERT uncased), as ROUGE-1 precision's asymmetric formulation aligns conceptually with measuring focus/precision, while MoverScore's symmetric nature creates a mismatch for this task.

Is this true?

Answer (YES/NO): NO